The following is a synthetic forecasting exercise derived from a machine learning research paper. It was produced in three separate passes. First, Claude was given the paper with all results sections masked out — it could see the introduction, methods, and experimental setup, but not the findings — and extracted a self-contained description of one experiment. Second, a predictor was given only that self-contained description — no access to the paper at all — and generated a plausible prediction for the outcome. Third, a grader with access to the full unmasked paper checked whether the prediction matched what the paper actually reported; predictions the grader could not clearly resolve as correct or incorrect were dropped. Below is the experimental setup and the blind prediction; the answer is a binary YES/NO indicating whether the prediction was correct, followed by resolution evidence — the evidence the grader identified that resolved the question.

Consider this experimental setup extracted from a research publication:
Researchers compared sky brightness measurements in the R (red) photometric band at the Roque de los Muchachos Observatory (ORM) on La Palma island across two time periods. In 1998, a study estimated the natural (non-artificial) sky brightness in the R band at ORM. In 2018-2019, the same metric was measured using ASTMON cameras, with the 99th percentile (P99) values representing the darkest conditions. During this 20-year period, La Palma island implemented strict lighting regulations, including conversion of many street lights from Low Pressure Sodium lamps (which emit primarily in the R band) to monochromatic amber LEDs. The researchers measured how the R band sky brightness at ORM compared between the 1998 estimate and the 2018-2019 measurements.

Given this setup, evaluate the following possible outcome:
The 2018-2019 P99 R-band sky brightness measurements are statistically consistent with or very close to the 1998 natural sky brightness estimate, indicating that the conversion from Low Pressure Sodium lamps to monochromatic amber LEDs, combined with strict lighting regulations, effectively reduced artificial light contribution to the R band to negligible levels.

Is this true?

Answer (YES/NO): NO